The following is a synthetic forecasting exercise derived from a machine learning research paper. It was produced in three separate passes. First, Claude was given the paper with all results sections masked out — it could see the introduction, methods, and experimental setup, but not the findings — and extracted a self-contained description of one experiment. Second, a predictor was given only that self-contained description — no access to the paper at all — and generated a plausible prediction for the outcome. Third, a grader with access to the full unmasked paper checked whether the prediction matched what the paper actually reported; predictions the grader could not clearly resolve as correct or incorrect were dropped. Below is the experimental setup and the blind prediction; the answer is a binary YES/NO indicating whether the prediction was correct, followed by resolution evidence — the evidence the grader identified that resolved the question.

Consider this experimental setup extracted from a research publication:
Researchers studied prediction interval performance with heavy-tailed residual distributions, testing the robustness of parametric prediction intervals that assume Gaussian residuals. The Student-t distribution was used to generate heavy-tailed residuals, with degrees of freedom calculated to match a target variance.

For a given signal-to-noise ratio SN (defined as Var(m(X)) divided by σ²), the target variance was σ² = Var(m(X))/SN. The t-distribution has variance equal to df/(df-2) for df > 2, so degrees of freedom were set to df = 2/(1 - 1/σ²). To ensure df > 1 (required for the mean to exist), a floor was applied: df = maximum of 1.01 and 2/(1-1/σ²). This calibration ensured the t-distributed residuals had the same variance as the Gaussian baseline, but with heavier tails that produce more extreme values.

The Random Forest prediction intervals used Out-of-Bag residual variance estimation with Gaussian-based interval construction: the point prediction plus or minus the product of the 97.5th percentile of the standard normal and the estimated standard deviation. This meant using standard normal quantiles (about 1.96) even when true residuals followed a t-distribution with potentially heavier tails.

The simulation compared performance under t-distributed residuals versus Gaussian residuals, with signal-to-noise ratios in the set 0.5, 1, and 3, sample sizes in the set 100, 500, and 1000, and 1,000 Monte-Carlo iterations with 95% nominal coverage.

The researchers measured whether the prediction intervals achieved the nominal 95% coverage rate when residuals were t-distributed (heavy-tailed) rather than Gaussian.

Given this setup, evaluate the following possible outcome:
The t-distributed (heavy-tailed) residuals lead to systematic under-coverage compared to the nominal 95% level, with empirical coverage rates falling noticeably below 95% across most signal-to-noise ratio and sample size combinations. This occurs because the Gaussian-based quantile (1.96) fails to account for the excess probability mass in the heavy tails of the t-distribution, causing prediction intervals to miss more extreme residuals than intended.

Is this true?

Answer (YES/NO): NO